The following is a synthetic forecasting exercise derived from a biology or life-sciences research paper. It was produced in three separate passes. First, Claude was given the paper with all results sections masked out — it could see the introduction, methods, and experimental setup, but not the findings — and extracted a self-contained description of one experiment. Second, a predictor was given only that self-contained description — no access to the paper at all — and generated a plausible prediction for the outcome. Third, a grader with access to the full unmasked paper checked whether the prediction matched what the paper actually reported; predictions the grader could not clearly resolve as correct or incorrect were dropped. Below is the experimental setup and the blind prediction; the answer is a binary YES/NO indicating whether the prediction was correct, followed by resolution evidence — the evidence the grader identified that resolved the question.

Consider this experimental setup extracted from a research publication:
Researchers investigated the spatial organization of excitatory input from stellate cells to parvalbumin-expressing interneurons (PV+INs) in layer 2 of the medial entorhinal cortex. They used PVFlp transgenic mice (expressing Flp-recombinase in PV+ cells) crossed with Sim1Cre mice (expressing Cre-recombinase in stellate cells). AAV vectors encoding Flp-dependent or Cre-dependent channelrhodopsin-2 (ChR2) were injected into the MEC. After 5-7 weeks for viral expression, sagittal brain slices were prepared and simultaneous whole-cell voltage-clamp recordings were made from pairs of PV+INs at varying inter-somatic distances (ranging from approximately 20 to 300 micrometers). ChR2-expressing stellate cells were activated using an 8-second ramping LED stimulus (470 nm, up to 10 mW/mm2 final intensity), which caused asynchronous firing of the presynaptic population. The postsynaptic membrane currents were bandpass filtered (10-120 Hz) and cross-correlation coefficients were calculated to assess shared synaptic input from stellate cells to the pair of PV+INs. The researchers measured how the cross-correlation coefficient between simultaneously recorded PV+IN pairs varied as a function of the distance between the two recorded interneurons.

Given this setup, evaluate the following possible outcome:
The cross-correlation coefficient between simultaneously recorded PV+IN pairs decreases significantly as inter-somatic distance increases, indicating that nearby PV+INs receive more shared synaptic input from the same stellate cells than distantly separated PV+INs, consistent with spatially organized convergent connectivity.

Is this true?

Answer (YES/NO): YES